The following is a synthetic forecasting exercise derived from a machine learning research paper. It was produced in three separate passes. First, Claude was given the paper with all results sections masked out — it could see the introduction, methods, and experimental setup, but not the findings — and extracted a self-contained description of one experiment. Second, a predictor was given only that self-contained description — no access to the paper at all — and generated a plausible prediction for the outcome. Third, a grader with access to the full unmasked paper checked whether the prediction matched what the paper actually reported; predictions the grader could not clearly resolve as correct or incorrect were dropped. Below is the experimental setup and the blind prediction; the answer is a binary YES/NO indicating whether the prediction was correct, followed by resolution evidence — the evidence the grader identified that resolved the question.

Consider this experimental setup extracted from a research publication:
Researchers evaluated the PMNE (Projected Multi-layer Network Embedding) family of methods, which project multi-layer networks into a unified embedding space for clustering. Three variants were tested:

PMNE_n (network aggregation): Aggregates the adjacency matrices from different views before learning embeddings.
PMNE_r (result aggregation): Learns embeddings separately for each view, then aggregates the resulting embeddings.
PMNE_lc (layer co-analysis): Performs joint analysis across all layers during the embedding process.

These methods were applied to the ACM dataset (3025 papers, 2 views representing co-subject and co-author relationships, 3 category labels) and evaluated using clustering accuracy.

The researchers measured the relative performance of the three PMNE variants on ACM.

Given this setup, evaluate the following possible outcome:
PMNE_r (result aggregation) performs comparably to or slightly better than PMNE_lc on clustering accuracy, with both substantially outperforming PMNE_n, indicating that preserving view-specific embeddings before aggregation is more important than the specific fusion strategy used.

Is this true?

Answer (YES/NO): NO